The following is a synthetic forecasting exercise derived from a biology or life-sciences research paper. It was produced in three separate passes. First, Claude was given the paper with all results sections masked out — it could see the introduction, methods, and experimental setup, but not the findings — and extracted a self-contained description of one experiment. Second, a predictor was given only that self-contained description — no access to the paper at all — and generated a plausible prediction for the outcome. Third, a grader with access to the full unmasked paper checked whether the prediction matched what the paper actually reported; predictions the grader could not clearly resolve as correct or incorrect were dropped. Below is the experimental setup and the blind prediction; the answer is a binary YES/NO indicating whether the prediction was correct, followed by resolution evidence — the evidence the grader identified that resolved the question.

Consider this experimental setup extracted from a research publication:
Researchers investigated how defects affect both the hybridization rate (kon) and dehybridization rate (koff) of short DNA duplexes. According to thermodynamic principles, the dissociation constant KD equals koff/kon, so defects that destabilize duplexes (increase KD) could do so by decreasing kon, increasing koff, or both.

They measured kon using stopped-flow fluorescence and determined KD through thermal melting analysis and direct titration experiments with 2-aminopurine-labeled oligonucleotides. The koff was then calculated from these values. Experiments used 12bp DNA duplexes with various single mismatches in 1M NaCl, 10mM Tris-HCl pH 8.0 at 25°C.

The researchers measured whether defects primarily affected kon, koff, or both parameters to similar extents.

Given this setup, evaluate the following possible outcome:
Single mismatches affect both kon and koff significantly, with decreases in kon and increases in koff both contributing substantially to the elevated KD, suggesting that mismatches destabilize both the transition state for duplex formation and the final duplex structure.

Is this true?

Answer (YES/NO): NO